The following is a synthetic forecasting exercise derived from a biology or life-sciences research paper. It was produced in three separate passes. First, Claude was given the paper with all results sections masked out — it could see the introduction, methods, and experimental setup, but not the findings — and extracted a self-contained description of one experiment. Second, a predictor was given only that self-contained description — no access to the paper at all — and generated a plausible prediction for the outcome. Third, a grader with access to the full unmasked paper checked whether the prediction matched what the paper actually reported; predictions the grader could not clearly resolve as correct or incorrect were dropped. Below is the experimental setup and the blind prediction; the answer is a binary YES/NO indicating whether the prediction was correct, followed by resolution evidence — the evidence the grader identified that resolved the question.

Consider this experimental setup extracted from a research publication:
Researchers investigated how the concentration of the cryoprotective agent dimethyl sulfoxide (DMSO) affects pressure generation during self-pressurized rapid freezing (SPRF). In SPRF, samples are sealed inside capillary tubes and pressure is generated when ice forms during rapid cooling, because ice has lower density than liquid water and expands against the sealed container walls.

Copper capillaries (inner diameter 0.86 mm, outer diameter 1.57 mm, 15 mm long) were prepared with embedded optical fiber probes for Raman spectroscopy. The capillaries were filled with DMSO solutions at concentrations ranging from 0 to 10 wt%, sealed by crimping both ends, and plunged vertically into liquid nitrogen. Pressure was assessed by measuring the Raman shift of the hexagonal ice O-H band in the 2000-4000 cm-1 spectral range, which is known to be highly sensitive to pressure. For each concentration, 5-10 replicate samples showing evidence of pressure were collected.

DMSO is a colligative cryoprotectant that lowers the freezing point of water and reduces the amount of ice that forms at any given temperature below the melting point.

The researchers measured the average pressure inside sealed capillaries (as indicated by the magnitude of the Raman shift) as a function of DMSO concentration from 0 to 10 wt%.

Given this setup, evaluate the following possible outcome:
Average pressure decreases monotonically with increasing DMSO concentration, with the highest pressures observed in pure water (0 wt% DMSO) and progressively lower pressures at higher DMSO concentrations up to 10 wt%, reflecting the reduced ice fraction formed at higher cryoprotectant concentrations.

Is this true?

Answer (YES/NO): NO